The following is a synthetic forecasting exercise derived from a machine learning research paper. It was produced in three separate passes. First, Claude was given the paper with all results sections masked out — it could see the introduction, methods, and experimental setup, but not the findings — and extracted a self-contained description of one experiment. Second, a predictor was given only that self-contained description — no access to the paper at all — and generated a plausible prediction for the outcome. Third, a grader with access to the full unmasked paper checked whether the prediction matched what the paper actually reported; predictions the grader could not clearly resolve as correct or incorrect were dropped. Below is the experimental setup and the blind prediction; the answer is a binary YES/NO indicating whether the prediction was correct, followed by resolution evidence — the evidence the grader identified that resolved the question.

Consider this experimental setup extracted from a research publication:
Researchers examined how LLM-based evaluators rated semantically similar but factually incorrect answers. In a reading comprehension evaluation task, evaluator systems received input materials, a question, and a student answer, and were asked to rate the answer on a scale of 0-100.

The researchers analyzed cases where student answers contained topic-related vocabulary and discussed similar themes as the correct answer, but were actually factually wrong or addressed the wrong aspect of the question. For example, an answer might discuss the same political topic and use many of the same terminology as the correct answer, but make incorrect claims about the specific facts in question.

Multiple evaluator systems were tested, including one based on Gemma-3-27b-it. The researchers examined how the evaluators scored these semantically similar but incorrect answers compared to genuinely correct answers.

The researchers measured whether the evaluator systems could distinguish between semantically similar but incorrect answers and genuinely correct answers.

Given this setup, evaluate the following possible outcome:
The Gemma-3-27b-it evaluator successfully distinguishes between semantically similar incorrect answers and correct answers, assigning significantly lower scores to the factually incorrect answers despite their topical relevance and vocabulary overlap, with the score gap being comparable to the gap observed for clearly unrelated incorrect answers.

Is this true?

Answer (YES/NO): NO